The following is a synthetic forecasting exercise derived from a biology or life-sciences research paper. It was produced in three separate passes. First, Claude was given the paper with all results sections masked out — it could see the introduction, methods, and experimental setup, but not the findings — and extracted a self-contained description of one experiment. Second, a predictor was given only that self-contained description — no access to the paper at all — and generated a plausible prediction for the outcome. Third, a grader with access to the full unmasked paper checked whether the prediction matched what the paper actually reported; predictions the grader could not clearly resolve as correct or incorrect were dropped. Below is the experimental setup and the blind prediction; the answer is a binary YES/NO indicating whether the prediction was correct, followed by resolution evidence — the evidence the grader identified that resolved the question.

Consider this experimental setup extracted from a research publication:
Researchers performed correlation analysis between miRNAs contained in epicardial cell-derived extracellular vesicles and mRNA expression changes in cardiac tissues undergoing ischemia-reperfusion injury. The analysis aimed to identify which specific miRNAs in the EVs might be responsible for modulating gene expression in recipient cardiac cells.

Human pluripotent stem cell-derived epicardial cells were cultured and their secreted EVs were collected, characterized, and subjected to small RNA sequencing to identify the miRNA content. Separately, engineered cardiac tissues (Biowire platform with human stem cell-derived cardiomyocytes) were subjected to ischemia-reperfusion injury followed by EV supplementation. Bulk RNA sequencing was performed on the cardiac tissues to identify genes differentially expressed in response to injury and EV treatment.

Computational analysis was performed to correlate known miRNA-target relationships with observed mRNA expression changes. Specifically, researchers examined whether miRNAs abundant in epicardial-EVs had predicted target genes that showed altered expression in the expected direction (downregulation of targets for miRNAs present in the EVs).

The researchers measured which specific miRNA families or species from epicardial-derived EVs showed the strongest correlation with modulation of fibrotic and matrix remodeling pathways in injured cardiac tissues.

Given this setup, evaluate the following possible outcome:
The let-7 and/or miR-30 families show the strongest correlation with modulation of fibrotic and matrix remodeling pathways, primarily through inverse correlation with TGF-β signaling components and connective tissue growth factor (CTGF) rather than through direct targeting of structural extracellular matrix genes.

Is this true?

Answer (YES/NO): NO